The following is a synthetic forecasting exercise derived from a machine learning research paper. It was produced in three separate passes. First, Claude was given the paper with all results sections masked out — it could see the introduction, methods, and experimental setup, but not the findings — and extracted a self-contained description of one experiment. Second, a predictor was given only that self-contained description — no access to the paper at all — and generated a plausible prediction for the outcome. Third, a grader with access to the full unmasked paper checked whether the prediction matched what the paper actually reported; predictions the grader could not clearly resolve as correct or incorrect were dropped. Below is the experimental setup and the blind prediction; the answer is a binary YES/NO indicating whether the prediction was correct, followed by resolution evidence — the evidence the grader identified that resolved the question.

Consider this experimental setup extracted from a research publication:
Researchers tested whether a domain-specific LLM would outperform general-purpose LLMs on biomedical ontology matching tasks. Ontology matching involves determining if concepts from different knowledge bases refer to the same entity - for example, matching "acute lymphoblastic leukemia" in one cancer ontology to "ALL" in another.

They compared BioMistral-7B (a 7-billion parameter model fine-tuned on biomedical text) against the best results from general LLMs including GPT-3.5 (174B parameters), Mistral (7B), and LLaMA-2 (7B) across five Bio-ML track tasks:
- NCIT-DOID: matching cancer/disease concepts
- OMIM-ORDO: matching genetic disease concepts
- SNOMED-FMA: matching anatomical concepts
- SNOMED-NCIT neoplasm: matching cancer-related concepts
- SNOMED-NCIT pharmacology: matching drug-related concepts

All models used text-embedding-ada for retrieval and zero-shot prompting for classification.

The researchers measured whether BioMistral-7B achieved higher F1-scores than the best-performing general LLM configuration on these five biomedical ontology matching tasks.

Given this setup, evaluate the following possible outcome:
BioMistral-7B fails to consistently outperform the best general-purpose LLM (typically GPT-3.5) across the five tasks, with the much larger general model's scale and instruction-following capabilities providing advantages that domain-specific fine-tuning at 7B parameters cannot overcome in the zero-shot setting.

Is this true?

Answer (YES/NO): YES